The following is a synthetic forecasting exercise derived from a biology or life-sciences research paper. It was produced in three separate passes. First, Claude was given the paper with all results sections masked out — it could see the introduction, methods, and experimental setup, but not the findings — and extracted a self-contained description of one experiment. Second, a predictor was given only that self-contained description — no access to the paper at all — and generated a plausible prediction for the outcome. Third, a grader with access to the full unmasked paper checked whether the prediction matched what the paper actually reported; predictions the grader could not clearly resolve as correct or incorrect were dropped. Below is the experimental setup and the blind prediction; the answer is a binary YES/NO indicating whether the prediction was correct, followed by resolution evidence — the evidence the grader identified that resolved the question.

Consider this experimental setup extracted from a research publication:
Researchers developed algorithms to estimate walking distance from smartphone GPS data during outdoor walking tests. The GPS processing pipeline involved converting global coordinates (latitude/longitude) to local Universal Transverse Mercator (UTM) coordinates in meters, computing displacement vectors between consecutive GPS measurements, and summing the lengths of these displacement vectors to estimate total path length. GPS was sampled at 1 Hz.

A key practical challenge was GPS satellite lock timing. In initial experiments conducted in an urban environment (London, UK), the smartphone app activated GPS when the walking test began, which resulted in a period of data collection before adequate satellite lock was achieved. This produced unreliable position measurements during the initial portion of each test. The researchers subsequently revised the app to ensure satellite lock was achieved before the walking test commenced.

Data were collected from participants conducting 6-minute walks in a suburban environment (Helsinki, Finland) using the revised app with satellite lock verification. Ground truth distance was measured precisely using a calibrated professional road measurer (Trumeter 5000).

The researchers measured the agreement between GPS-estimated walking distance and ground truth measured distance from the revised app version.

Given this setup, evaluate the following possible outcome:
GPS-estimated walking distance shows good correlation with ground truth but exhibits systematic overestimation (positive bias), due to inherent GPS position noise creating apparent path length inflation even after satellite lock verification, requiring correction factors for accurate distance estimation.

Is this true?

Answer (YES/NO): NO